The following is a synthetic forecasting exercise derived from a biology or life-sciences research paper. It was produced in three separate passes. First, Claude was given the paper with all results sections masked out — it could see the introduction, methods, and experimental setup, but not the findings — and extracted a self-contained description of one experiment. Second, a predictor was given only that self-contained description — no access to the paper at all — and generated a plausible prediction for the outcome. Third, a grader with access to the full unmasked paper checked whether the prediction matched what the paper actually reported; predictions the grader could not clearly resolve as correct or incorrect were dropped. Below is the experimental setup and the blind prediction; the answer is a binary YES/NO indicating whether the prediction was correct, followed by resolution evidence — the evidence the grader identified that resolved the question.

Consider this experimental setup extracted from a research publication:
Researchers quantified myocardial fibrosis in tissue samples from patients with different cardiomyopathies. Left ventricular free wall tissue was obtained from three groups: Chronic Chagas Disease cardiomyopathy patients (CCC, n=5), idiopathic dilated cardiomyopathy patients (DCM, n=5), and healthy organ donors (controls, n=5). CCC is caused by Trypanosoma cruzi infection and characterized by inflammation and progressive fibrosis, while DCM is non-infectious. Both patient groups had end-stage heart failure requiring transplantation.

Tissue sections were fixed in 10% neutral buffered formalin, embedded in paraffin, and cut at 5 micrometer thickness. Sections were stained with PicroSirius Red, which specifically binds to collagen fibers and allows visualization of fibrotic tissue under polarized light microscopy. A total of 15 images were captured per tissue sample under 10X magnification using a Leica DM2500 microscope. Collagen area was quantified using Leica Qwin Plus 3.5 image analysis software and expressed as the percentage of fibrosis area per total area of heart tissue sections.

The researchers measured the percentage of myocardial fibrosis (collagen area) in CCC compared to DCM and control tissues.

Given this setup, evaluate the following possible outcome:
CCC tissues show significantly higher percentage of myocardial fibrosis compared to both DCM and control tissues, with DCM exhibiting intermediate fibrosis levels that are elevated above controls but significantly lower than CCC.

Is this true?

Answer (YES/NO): YES